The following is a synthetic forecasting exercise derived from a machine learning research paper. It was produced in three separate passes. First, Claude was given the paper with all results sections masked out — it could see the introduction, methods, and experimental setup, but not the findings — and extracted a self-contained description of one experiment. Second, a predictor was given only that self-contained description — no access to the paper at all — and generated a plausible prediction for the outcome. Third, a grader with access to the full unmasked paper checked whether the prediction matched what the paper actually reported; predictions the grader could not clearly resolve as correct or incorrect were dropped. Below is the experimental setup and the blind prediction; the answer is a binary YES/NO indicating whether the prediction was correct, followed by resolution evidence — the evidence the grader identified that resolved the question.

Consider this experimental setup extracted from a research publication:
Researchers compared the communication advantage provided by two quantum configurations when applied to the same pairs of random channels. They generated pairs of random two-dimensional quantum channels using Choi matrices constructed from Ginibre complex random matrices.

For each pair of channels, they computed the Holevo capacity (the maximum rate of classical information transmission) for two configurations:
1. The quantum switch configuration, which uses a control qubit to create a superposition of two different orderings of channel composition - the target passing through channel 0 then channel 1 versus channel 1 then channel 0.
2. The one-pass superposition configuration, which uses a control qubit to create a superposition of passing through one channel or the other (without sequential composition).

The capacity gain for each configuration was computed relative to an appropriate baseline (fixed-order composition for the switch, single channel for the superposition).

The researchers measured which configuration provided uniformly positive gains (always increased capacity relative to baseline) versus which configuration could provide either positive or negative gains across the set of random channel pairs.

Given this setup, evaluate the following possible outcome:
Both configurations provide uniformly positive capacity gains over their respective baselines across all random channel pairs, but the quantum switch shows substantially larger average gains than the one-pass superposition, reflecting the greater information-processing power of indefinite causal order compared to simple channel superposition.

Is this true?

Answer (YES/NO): NO